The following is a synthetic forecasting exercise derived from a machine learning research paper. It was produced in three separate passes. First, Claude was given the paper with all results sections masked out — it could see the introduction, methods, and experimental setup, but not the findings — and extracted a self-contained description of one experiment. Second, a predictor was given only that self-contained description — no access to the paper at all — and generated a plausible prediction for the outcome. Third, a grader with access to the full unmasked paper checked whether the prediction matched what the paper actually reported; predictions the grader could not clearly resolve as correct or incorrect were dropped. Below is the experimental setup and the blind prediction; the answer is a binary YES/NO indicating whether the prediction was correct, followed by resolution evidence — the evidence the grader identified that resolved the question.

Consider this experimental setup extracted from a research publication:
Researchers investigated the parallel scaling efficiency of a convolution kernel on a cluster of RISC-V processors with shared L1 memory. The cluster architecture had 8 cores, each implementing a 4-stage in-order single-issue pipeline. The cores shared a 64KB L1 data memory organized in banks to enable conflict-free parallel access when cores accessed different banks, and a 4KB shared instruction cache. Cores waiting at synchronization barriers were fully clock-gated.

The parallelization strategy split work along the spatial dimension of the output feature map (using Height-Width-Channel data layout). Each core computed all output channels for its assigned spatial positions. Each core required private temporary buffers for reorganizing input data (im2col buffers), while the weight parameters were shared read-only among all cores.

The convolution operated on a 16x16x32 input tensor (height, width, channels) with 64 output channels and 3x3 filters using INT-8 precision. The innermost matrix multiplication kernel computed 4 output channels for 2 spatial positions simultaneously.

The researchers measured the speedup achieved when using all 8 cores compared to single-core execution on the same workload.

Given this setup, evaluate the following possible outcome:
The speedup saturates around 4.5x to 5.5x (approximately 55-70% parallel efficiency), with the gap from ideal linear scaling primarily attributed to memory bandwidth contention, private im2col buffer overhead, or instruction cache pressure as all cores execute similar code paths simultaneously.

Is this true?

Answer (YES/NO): NO